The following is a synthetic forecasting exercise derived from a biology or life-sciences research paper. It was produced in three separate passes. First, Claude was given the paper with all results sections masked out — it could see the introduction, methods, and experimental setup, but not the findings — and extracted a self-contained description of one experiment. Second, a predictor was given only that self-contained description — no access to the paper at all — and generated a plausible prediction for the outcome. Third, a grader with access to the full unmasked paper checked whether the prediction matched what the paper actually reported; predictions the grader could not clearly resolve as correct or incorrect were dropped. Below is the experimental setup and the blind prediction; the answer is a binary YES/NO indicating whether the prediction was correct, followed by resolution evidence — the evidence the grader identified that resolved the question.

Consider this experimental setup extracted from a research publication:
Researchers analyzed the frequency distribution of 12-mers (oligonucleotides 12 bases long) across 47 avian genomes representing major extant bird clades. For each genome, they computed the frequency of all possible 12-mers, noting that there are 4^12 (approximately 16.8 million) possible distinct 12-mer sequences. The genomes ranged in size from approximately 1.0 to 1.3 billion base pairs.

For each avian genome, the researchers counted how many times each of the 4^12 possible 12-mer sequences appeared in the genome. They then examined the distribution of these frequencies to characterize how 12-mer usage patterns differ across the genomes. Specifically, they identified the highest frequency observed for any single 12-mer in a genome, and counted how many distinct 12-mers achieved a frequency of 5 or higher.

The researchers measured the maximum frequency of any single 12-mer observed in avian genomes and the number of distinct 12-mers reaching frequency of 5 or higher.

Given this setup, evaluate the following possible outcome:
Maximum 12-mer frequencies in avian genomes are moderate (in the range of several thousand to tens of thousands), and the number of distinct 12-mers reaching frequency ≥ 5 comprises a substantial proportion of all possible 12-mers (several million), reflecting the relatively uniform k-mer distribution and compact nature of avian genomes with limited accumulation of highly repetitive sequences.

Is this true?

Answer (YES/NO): NO